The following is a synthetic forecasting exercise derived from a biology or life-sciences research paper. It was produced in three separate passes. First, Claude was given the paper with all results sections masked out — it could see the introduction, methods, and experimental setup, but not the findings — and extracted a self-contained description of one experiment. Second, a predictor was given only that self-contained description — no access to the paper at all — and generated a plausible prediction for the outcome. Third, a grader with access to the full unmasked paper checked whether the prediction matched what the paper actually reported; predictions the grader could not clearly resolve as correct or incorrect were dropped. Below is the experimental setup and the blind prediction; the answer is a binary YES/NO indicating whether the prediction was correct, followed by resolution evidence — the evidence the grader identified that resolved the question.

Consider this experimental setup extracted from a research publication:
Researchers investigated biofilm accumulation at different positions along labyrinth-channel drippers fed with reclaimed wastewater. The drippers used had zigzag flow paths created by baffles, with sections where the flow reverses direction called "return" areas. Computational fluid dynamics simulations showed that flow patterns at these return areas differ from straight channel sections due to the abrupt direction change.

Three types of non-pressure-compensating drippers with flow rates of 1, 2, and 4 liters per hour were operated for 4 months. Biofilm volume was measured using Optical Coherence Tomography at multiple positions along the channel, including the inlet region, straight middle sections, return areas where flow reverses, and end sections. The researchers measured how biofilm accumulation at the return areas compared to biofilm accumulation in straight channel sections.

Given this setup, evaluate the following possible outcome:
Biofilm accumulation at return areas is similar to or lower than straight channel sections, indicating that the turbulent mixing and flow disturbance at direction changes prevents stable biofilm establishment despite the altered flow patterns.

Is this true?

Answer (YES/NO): NO